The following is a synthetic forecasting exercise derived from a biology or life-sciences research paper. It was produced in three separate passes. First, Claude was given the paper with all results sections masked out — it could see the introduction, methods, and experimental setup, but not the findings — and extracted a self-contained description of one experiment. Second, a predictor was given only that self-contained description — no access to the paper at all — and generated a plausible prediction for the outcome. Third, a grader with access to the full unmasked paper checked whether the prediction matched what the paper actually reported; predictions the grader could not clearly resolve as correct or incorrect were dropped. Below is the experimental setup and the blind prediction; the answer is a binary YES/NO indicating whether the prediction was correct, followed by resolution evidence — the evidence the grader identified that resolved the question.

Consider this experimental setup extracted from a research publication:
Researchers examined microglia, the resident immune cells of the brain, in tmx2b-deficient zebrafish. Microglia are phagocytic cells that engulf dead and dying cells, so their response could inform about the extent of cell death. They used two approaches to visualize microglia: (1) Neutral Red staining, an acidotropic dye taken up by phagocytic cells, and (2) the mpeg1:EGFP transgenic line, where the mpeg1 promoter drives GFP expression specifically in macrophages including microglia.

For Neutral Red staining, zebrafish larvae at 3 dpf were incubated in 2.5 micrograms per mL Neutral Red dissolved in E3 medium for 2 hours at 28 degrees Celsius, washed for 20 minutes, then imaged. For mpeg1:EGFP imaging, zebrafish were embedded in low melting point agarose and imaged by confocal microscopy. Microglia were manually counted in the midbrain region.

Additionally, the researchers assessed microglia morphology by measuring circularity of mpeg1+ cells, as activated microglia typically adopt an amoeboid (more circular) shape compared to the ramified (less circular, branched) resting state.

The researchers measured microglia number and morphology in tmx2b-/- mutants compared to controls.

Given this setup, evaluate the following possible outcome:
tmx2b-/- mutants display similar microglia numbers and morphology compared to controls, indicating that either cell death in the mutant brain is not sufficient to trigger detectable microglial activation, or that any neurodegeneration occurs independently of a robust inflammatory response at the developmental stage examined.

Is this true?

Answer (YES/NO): NO